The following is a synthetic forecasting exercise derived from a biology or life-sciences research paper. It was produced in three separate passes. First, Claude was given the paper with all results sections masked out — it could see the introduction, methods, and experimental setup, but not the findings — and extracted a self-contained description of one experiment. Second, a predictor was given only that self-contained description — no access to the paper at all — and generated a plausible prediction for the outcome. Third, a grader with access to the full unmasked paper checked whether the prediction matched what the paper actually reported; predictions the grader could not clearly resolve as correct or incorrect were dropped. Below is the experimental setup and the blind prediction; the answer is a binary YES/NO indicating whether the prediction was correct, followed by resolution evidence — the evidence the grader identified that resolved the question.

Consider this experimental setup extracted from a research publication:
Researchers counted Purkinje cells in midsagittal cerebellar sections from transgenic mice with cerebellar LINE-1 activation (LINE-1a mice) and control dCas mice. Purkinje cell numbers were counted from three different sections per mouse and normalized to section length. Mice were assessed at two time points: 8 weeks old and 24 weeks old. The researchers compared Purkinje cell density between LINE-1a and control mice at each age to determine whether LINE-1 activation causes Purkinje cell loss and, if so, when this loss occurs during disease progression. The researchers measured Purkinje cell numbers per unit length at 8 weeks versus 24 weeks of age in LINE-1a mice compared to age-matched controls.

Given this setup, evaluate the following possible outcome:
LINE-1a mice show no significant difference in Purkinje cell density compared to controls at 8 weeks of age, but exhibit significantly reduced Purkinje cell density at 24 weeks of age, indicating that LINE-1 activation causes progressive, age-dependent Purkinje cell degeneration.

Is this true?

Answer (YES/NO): YES